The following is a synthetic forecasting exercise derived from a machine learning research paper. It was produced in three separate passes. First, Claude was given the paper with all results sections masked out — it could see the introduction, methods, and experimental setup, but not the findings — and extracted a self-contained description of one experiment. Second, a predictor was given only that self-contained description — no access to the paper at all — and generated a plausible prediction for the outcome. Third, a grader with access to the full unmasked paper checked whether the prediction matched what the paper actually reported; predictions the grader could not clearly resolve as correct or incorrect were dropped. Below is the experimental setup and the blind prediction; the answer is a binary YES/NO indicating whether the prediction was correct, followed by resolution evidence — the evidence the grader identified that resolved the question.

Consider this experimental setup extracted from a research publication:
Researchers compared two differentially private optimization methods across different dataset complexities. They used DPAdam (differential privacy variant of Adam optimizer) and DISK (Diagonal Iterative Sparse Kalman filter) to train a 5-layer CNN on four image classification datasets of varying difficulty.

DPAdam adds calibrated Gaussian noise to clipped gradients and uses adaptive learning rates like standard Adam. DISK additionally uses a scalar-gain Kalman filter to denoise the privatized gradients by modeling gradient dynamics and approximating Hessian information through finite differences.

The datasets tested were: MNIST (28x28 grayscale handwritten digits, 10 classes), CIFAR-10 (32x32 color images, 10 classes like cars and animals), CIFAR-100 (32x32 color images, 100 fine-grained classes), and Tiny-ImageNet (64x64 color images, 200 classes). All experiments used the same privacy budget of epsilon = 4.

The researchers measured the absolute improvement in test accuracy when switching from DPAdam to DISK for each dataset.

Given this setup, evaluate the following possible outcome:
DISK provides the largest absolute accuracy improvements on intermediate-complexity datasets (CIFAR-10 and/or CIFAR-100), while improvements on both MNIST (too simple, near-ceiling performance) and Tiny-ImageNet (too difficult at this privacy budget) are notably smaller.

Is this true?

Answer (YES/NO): NO